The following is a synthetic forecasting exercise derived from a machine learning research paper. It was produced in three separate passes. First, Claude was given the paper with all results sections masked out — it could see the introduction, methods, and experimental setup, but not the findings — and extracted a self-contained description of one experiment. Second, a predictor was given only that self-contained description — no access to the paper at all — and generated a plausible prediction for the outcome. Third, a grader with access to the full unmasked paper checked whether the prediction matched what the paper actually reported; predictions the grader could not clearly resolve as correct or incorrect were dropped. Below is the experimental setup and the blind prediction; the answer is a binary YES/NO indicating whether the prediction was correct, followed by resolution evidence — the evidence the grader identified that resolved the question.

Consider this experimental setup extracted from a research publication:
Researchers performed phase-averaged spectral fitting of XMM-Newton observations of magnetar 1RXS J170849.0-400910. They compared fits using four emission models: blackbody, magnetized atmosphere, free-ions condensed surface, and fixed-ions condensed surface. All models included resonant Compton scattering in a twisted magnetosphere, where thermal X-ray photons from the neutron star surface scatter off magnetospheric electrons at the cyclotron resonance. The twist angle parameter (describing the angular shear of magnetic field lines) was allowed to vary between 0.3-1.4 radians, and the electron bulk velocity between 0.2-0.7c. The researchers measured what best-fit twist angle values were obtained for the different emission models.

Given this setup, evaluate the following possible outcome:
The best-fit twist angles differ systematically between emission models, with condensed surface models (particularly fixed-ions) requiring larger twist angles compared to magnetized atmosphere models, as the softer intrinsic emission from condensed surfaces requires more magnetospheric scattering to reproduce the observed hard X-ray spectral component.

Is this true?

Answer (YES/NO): NO